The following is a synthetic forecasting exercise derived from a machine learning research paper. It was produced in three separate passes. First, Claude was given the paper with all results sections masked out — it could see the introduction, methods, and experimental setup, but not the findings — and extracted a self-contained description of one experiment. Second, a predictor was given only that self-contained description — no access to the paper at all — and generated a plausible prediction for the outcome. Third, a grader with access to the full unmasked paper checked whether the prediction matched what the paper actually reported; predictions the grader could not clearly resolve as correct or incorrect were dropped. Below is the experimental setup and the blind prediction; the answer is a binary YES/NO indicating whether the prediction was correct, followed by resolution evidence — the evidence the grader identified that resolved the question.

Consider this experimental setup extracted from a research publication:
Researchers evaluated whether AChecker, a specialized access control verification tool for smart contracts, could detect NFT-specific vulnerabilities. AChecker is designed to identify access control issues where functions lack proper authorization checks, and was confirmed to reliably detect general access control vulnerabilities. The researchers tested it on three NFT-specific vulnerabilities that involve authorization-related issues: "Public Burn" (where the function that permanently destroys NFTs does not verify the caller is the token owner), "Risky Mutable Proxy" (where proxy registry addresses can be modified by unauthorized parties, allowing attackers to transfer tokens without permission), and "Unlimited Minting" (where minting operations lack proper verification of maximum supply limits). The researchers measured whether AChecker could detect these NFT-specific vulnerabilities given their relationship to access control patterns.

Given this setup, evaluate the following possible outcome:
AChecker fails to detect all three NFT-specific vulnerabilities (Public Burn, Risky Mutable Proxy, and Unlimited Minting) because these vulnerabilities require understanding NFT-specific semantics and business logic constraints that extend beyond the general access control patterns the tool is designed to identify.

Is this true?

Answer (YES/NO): YES